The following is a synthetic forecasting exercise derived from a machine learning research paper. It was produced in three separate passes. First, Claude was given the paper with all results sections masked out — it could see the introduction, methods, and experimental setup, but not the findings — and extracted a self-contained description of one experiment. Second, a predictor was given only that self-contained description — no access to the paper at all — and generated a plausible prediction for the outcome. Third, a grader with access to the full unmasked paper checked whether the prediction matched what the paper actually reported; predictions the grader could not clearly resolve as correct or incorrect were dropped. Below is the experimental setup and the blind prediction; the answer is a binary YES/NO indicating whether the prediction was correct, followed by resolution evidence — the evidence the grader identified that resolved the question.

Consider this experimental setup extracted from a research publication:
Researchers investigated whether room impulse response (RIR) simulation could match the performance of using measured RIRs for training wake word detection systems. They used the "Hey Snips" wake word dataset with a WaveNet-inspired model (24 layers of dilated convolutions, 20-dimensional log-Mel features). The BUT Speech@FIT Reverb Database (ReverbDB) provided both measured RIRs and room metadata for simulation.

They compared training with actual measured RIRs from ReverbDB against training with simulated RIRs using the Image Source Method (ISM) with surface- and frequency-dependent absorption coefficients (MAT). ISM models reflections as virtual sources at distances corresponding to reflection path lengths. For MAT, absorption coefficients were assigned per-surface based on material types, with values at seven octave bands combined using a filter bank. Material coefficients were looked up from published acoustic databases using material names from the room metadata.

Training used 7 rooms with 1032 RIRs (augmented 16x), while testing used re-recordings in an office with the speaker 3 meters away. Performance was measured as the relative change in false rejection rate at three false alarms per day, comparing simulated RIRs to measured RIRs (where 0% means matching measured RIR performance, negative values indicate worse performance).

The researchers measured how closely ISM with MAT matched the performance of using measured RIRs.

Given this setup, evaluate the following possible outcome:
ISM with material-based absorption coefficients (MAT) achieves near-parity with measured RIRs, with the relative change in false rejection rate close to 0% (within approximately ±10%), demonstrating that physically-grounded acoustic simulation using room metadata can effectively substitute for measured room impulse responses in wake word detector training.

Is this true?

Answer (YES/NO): YES